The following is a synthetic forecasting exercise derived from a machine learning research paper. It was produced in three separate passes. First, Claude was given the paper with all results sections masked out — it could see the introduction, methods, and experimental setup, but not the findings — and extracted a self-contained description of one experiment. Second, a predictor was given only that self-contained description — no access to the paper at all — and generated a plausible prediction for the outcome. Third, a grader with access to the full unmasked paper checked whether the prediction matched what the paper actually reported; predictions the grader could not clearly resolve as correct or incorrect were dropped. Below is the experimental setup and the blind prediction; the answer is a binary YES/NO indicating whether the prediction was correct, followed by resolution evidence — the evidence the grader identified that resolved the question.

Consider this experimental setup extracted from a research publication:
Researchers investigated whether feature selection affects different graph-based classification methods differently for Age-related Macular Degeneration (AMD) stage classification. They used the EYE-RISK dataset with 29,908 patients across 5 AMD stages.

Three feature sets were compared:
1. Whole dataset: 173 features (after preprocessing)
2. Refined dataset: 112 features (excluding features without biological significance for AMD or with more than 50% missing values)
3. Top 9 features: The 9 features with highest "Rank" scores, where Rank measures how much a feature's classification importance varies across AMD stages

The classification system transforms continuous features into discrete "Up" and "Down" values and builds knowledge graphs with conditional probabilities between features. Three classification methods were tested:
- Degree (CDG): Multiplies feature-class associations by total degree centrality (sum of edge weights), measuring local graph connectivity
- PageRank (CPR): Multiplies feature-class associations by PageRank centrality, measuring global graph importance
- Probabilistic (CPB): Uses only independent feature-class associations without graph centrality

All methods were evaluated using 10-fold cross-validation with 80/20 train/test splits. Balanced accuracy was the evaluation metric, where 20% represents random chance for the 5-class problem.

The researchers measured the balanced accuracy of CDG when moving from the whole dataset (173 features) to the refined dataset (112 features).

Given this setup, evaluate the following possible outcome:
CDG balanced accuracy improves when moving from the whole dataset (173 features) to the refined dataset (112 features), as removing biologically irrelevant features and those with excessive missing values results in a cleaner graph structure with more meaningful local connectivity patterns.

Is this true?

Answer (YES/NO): NO